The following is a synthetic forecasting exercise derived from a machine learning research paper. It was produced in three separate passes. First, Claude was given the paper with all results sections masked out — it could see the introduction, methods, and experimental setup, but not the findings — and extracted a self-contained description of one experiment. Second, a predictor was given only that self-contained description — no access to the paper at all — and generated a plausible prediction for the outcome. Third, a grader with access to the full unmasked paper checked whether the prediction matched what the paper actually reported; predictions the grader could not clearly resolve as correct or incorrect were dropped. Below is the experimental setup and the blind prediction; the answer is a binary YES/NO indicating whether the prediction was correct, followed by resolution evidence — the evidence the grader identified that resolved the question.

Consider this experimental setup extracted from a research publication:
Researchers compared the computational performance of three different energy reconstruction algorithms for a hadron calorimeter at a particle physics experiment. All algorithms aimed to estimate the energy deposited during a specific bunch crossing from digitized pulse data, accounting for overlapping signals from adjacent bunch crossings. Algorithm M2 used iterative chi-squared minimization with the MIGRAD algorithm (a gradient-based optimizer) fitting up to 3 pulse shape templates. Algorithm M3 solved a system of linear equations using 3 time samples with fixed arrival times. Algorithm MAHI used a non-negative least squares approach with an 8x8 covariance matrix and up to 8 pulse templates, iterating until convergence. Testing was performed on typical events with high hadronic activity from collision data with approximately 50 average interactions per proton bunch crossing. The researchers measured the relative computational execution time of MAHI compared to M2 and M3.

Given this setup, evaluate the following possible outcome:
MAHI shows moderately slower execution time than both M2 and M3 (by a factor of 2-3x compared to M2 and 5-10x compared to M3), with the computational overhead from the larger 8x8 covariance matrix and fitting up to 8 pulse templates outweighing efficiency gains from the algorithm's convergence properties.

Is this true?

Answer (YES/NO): NO